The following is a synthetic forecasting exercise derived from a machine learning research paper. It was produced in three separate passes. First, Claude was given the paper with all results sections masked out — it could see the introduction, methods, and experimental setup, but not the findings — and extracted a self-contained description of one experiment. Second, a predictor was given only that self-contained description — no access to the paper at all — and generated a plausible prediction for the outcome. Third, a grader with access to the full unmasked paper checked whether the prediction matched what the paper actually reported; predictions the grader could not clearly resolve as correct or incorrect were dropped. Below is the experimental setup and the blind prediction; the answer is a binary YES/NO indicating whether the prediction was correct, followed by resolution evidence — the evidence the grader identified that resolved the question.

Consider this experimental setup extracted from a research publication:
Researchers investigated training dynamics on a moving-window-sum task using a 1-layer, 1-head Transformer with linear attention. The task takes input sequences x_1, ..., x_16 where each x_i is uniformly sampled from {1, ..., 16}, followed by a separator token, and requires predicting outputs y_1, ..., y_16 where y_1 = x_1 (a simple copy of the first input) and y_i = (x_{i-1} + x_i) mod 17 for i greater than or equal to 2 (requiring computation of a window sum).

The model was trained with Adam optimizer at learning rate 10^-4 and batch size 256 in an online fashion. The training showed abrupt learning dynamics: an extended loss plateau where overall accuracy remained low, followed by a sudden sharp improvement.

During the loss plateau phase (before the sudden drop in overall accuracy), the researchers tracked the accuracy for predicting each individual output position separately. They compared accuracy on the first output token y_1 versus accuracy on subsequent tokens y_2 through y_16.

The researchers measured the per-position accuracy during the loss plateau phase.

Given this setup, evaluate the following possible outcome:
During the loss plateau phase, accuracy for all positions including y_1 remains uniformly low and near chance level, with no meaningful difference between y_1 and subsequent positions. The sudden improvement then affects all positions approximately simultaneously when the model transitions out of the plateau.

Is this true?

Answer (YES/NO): NO